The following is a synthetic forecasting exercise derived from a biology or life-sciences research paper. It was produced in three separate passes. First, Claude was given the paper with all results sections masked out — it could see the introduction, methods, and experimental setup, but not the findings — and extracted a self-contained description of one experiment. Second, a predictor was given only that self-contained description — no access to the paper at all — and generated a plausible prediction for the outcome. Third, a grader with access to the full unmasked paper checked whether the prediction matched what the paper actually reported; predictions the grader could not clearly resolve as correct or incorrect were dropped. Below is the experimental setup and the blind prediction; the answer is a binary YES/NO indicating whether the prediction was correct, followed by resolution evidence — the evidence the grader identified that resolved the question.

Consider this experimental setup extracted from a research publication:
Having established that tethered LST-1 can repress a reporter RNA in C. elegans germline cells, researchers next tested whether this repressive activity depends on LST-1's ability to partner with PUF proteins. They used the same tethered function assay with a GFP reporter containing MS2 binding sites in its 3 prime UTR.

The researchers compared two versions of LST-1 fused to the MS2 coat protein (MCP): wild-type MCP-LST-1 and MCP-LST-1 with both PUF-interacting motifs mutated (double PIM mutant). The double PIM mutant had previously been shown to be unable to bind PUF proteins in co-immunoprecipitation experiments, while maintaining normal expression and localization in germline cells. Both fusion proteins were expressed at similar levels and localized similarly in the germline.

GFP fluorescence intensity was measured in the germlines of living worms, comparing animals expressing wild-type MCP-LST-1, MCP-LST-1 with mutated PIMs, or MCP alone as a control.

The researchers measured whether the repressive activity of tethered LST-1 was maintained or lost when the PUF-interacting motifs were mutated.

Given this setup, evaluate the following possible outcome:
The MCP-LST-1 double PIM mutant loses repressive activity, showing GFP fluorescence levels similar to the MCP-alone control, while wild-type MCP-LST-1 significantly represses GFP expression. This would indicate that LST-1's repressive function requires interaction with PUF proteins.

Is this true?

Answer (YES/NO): YES